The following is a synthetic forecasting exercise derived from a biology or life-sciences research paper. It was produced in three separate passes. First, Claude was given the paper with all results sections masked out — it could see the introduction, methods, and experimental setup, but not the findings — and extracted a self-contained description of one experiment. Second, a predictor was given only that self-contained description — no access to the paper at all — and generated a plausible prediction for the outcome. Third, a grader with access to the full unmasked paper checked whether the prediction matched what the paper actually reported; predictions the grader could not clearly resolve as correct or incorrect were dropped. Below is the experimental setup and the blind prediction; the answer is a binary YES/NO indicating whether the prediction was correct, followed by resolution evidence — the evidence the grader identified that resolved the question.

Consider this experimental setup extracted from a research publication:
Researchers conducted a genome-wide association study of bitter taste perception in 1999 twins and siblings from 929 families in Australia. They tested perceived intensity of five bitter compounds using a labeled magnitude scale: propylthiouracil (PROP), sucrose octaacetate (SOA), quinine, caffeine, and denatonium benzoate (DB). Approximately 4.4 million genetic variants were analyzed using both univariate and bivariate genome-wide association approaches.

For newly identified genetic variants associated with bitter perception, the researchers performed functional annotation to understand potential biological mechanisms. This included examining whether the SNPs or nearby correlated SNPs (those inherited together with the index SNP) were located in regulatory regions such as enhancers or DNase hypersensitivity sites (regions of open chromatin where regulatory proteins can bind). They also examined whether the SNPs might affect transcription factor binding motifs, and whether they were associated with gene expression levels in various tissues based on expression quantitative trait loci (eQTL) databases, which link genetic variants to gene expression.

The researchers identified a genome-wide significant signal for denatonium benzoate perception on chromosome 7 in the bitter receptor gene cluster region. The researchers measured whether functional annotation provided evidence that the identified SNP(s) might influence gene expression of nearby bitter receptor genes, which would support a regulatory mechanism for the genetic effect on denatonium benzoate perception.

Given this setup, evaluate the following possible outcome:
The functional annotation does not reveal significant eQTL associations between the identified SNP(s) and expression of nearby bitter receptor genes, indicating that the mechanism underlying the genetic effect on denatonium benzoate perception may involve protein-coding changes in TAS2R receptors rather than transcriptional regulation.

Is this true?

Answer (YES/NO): NO